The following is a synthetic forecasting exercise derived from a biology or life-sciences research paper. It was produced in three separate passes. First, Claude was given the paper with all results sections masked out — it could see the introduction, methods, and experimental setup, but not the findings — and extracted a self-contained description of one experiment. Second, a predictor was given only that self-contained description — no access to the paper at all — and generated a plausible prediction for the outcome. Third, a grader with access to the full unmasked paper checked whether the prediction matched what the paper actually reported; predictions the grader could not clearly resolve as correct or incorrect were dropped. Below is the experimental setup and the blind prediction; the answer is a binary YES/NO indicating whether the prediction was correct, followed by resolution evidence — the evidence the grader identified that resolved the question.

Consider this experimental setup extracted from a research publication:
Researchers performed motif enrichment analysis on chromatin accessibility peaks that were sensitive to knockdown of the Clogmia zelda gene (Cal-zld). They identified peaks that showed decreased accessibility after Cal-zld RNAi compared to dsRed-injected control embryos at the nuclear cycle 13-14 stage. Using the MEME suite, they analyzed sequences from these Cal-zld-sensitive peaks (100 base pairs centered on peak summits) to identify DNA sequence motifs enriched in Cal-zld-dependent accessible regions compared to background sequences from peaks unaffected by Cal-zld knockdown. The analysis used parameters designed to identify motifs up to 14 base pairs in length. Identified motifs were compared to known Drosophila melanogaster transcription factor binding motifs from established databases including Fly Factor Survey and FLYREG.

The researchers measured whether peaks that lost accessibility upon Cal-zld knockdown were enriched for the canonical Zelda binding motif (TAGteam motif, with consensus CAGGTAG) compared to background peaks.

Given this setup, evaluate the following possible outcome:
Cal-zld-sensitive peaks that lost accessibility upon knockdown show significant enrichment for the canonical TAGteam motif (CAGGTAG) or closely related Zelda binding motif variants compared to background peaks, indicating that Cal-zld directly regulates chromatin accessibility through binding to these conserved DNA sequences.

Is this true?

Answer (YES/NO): YES